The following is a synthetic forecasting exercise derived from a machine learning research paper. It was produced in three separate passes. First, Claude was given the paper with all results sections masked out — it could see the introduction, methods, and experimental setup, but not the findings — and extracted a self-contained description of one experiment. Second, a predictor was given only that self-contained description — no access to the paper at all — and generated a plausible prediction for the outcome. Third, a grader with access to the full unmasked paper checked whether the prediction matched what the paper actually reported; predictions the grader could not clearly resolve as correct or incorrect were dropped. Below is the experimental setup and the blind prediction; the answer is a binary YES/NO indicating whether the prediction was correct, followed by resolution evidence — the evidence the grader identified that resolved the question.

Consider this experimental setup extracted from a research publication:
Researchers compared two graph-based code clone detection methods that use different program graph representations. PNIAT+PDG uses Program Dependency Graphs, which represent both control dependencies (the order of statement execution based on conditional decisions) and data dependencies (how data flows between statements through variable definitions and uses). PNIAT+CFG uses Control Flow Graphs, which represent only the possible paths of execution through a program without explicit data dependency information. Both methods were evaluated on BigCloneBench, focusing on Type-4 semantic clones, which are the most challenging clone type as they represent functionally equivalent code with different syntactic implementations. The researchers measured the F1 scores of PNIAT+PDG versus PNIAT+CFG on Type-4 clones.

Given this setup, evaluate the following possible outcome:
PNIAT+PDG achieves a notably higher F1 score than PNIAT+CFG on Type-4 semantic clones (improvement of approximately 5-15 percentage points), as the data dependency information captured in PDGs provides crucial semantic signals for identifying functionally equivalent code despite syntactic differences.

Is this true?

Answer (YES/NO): NO